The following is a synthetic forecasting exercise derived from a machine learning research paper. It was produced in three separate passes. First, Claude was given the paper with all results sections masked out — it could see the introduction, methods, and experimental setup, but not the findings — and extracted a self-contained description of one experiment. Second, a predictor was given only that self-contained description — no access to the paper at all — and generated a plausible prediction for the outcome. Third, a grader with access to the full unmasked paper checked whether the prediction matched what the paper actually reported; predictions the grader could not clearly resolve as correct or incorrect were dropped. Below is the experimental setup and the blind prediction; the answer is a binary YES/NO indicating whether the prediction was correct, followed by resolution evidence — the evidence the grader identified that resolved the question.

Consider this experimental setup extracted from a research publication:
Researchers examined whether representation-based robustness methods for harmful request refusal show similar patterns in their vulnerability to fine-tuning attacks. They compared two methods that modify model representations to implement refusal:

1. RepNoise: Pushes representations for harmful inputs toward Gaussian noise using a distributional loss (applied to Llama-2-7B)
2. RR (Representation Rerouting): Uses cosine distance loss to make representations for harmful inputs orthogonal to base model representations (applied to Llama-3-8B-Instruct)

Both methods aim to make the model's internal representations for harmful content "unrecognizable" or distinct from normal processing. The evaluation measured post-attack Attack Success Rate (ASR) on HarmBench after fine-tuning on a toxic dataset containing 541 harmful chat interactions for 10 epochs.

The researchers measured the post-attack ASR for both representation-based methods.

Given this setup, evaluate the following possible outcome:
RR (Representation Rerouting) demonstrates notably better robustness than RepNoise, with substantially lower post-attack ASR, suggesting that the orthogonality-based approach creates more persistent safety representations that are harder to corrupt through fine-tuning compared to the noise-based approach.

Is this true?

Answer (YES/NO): NO